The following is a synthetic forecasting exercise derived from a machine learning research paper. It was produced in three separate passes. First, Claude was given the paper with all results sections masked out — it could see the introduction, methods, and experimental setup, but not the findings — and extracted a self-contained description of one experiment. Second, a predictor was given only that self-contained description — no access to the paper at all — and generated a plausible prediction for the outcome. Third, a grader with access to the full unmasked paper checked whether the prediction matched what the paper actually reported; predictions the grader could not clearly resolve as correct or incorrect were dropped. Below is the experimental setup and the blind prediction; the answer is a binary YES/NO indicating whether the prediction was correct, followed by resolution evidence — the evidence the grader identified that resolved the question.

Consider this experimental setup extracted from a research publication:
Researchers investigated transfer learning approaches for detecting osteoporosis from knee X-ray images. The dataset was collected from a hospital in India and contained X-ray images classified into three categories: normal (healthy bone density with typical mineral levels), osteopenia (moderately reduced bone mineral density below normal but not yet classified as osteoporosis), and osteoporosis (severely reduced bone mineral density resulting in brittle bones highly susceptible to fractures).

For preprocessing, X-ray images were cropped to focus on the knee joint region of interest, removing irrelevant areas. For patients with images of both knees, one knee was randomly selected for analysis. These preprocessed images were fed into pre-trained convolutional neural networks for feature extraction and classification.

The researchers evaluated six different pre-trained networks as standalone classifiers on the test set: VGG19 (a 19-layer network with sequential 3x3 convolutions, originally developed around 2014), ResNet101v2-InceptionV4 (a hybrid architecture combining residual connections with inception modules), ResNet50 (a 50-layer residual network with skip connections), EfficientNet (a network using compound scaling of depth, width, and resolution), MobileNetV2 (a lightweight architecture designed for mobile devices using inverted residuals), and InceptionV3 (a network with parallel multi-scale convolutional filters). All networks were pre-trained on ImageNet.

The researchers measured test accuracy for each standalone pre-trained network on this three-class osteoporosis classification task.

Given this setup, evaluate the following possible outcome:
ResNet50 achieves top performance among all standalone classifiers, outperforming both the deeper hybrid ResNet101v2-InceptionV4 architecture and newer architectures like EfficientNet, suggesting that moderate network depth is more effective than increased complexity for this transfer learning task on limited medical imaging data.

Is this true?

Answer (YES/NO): NO